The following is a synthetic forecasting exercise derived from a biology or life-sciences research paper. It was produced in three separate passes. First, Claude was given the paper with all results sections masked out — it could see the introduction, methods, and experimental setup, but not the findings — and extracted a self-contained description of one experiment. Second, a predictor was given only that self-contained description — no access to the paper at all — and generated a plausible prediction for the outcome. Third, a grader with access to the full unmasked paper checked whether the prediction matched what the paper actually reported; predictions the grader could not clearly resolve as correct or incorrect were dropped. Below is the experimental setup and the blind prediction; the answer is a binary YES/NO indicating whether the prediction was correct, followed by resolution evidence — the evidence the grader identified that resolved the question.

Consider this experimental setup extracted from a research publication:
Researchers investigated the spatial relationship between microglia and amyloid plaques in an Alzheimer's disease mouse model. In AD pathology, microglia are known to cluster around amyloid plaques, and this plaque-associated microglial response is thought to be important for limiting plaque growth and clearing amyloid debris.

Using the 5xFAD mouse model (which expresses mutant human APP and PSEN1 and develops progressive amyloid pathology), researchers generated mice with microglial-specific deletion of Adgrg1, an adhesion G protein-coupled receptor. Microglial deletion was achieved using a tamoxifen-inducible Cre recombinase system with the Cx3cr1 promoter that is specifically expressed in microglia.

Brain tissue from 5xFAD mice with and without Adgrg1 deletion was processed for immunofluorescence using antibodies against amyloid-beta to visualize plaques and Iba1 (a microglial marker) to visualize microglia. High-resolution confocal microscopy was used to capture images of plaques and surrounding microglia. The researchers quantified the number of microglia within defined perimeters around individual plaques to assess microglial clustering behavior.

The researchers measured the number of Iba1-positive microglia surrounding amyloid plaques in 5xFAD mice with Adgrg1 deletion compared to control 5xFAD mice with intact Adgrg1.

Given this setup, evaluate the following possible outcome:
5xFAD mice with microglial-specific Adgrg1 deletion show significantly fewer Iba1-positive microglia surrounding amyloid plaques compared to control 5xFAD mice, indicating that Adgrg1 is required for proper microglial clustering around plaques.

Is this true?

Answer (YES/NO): YES